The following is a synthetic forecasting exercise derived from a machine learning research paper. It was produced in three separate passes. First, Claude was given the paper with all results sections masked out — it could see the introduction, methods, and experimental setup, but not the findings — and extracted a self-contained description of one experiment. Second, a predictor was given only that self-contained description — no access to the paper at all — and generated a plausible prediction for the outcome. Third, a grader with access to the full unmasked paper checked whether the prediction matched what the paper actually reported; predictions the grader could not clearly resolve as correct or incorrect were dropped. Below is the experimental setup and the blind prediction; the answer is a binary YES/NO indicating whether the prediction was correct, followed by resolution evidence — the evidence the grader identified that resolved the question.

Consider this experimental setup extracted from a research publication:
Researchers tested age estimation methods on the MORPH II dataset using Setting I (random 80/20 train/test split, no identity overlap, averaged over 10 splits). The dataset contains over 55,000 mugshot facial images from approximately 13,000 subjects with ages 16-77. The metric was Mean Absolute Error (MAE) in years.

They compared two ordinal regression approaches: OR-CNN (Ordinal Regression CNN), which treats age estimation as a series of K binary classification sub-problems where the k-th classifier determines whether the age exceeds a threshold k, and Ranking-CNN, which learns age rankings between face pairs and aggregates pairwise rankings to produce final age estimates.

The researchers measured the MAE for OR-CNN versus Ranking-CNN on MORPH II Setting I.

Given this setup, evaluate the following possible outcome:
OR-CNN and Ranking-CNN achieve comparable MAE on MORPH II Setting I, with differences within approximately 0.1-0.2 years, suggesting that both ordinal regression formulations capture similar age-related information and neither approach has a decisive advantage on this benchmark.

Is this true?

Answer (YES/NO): NO